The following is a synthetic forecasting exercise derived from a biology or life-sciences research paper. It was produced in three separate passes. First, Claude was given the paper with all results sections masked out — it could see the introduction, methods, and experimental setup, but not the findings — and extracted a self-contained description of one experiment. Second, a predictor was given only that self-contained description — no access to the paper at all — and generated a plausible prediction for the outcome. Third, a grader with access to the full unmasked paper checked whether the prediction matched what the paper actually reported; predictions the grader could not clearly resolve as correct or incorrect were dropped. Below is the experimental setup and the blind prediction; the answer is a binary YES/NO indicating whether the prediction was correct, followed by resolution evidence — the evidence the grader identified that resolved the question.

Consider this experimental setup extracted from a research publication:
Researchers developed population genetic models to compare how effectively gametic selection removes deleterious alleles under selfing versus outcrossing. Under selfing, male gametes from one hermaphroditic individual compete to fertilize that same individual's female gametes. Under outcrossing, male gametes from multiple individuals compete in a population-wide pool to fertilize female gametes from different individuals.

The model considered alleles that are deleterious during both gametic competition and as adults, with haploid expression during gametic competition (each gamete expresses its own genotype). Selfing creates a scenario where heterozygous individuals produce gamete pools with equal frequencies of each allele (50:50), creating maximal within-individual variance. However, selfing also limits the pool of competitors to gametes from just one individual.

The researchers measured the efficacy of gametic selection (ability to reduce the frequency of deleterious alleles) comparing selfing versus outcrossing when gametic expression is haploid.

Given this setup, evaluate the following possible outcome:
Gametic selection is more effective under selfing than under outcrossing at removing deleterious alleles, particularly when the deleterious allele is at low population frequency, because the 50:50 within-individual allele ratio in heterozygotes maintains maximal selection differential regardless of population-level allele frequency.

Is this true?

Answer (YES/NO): NO